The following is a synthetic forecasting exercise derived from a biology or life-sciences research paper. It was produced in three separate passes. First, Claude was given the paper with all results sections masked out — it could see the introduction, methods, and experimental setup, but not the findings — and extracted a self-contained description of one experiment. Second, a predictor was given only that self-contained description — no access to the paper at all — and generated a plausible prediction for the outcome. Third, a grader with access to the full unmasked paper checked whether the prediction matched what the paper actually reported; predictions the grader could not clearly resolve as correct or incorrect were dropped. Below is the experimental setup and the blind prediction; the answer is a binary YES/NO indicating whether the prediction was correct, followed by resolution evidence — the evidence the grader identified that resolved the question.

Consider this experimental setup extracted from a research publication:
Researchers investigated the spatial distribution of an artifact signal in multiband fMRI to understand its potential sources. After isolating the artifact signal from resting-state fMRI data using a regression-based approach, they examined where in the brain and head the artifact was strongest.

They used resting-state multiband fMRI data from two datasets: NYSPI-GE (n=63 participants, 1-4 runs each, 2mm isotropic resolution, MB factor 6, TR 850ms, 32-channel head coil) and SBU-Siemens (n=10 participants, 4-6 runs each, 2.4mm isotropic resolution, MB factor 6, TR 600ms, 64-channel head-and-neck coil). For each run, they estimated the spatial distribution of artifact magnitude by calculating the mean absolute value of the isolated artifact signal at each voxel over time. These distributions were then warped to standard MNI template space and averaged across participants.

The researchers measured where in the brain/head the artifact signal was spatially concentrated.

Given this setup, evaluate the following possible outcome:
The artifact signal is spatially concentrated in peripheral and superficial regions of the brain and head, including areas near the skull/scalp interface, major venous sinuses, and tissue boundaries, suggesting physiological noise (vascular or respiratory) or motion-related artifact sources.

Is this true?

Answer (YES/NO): YES